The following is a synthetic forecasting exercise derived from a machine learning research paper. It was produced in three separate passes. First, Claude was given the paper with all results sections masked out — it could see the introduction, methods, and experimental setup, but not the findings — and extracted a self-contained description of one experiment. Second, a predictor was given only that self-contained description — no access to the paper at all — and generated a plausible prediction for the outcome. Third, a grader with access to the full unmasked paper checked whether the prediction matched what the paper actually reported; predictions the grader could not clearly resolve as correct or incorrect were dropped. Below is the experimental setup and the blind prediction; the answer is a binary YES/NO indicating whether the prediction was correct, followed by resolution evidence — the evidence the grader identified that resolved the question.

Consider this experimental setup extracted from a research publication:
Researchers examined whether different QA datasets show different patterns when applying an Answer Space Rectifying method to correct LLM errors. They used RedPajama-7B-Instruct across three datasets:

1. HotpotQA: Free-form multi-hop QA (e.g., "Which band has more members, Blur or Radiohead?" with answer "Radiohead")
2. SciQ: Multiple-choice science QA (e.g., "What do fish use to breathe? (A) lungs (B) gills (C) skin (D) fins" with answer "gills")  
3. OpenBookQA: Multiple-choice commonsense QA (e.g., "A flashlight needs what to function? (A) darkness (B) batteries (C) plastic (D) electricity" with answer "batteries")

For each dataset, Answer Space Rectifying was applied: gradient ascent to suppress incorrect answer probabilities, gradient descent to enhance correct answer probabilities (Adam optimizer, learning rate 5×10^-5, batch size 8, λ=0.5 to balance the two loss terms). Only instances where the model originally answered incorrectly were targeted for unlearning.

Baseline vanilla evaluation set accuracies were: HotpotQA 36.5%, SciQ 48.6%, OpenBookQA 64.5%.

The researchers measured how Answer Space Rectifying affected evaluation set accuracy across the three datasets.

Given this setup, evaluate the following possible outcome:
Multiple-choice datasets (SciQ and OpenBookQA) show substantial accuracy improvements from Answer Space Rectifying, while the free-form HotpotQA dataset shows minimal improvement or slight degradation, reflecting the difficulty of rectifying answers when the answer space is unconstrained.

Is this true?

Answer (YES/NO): NO